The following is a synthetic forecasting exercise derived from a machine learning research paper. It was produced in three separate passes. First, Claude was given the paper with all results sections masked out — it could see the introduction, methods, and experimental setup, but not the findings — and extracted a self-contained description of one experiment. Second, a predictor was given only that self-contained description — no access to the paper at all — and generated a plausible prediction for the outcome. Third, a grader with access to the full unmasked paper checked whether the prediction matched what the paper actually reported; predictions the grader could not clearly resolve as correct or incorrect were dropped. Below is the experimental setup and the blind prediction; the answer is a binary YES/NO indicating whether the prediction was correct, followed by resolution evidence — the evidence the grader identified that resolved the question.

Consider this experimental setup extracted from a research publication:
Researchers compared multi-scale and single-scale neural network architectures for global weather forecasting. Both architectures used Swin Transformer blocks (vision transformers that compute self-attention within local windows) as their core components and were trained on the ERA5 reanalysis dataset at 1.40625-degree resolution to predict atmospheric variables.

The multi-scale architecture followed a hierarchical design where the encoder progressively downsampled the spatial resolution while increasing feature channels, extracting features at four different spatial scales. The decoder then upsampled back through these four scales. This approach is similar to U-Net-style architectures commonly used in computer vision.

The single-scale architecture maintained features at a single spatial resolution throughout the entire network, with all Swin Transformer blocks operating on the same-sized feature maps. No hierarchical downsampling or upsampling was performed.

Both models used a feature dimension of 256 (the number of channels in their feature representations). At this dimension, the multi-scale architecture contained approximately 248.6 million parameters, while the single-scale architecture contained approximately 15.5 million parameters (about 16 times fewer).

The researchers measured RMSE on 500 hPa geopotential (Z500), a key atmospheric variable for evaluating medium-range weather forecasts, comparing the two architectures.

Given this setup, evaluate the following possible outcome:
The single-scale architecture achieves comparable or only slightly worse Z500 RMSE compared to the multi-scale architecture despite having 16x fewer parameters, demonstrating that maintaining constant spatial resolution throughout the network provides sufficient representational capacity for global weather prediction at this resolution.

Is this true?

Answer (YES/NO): YES